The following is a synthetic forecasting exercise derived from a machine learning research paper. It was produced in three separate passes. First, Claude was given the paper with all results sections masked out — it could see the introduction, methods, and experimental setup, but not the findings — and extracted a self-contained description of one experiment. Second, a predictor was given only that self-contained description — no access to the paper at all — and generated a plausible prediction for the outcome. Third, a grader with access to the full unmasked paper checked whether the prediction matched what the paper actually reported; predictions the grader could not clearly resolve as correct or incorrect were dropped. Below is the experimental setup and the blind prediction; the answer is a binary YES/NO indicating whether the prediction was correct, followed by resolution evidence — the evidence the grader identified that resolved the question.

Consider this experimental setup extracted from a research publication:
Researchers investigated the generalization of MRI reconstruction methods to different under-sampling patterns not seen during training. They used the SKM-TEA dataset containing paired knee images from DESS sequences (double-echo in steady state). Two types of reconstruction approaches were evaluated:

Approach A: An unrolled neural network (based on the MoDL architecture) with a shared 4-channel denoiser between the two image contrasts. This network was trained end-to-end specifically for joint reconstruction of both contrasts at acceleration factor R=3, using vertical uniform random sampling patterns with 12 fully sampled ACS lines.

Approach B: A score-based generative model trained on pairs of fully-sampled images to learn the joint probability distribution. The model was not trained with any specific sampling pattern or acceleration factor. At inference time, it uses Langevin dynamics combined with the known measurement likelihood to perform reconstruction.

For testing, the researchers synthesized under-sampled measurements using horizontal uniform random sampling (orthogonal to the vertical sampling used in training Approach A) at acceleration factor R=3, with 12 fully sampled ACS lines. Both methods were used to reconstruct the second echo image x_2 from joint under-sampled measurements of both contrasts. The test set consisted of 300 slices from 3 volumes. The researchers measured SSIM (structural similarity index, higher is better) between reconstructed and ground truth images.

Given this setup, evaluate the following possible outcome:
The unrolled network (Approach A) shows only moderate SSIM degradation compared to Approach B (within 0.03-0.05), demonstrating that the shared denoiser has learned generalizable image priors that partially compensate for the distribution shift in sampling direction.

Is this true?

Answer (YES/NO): NO